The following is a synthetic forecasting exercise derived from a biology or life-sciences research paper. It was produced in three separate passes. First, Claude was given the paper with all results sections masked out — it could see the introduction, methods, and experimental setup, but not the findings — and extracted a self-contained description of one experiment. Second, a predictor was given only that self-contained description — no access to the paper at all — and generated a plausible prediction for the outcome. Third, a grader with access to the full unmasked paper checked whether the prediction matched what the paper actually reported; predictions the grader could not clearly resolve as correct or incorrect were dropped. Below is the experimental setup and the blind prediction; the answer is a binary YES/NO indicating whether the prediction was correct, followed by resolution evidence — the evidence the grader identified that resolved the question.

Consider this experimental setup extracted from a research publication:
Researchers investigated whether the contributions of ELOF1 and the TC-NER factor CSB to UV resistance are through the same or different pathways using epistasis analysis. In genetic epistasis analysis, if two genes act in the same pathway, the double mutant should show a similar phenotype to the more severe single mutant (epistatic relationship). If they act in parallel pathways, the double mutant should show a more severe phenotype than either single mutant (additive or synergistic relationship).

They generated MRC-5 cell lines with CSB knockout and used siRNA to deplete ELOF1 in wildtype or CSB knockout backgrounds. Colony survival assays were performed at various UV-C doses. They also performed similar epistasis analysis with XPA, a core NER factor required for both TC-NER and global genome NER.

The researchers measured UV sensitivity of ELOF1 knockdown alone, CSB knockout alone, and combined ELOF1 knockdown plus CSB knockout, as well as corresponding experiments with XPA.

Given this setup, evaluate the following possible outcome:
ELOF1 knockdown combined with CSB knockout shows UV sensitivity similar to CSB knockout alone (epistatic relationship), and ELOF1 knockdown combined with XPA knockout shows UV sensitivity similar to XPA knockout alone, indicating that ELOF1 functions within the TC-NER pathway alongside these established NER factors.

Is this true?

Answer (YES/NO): NO